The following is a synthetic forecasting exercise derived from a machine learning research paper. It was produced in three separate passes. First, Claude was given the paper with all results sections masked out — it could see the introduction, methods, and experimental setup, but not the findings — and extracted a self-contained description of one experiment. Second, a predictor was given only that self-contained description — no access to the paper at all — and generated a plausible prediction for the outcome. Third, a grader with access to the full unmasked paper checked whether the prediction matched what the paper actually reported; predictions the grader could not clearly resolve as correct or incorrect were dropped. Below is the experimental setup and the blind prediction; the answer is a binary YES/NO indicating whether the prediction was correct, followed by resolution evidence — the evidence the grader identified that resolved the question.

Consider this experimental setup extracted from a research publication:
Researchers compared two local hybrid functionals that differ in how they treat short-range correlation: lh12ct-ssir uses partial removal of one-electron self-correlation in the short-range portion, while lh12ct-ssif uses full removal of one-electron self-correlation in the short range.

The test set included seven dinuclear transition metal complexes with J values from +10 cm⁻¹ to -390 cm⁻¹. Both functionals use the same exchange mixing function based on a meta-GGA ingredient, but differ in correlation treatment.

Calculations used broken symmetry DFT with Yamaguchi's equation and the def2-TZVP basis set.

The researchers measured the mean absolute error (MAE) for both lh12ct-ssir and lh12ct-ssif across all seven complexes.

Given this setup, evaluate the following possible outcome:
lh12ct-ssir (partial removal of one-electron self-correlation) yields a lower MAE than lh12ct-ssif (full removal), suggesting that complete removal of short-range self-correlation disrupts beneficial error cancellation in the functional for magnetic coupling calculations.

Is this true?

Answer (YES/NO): YES